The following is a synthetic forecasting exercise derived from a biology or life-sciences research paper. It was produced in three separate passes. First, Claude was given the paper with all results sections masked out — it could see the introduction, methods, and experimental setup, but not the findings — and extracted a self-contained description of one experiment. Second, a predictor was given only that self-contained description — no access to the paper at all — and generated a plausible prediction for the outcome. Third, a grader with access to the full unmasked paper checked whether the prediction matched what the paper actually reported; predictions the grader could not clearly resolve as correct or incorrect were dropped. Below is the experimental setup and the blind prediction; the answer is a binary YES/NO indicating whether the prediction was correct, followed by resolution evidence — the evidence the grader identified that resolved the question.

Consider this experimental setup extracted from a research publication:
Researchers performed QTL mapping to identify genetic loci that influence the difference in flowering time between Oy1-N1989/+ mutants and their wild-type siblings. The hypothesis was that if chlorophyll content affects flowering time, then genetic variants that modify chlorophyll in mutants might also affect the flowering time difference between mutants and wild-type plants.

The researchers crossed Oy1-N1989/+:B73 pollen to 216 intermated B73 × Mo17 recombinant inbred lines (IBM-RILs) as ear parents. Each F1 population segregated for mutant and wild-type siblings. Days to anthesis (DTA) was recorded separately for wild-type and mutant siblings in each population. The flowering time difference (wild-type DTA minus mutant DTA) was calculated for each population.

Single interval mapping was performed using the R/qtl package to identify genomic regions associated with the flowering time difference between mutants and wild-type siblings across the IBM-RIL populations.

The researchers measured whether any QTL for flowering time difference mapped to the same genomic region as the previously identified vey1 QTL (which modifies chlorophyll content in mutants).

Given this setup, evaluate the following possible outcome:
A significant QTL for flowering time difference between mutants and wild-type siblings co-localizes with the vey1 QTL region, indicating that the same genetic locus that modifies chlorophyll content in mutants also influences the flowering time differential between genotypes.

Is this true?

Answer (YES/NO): YES